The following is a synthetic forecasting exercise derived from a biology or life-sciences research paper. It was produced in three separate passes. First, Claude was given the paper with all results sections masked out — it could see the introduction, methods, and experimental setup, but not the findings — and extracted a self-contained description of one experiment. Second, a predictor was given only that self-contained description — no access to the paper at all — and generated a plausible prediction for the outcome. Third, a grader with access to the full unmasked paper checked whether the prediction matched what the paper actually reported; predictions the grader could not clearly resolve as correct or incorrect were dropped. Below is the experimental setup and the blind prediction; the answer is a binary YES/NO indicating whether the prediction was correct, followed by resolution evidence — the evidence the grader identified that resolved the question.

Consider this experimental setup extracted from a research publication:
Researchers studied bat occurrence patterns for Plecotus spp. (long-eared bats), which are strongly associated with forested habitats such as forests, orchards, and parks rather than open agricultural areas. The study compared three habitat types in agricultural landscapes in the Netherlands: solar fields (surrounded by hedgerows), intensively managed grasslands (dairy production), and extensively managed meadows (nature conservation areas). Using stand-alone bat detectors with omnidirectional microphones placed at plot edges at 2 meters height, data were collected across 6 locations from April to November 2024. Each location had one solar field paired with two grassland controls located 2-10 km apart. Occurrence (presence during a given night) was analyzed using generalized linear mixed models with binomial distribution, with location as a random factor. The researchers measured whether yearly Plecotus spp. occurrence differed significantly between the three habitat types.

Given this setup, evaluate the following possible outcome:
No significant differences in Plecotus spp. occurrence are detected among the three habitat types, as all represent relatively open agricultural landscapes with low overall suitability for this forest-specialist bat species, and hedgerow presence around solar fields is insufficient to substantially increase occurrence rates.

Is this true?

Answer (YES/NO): YES